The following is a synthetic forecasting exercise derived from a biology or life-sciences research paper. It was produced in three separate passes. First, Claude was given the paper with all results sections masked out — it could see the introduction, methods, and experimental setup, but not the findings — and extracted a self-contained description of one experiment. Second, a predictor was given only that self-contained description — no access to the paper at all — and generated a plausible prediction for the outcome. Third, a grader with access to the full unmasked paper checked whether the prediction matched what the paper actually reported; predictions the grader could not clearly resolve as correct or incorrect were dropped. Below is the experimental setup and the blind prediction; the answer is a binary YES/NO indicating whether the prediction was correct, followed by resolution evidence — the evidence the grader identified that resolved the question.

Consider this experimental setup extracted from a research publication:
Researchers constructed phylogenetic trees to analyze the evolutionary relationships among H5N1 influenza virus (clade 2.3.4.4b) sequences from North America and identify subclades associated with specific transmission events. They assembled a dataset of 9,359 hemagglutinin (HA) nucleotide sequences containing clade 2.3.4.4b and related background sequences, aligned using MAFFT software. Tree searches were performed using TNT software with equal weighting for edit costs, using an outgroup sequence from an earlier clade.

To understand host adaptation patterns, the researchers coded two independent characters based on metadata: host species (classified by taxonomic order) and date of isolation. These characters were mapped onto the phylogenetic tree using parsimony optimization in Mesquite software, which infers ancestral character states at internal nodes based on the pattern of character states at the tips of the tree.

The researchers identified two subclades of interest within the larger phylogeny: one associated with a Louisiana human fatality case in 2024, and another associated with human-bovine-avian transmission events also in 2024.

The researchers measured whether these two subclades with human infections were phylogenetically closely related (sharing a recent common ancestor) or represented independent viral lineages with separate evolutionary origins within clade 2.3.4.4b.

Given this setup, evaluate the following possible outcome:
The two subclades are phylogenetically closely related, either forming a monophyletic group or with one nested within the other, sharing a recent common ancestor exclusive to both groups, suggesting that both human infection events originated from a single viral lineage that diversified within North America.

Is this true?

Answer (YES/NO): NO